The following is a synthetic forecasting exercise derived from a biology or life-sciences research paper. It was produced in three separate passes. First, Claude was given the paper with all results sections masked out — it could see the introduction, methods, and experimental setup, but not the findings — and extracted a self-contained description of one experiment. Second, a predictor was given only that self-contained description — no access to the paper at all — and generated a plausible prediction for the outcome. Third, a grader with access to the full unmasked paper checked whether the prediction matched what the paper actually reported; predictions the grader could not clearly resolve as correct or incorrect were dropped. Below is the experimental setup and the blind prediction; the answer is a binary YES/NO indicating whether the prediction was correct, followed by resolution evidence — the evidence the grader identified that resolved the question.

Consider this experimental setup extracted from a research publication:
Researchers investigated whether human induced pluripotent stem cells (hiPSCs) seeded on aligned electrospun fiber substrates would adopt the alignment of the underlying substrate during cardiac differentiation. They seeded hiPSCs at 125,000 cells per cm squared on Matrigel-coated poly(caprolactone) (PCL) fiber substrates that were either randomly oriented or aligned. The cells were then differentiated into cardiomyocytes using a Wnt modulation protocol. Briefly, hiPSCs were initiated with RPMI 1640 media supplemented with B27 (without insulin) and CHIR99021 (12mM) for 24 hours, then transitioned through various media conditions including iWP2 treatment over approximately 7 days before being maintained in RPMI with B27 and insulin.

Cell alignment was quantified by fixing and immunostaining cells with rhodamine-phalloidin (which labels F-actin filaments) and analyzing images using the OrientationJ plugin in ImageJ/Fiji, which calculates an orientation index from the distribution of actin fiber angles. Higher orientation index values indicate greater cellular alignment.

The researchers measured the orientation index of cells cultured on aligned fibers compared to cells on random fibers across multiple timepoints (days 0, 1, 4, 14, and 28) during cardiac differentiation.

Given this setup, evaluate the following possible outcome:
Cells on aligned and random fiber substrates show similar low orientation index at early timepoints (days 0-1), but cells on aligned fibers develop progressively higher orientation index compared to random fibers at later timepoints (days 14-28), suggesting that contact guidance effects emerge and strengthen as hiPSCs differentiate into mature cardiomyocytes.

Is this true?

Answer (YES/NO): NO